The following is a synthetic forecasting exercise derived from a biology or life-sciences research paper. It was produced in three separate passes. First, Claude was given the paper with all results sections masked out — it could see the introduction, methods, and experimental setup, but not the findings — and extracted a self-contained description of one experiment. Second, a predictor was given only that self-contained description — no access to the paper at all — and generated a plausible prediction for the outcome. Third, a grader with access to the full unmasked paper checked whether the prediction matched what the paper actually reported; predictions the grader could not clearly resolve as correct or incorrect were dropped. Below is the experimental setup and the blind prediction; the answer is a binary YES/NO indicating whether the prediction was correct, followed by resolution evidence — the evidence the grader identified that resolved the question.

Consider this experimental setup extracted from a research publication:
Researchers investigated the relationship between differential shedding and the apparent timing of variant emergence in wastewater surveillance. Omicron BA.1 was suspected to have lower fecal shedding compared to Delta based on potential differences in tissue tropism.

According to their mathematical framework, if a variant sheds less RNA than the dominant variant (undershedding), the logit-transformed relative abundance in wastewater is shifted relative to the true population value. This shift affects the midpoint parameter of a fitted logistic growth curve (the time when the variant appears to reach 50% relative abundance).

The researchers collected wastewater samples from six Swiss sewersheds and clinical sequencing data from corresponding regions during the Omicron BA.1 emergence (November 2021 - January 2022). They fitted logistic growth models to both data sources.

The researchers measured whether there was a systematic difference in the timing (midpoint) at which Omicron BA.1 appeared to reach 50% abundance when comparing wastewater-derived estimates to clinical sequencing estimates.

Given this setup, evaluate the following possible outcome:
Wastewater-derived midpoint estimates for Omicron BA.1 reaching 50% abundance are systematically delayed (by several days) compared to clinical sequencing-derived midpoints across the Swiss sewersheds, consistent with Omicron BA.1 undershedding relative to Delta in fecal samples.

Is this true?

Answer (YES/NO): YES